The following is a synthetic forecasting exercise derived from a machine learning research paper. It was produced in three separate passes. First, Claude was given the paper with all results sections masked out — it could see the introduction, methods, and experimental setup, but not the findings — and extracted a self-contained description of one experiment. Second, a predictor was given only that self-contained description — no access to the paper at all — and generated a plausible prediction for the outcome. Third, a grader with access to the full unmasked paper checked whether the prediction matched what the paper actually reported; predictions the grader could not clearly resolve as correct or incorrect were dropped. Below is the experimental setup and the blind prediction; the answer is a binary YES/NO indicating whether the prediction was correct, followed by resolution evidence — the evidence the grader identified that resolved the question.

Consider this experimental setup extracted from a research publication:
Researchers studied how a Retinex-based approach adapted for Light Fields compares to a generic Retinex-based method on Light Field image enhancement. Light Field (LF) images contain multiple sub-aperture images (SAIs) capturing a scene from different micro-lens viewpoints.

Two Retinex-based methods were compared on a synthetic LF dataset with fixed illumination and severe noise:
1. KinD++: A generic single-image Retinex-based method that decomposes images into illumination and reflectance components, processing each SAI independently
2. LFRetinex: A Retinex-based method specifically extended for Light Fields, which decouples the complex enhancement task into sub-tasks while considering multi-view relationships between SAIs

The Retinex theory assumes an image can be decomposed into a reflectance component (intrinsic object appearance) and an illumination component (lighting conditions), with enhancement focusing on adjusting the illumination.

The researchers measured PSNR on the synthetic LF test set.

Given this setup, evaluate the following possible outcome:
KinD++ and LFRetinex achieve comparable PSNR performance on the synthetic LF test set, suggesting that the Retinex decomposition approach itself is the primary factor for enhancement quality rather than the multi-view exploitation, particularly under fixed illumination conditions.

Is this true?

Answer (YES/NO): NO